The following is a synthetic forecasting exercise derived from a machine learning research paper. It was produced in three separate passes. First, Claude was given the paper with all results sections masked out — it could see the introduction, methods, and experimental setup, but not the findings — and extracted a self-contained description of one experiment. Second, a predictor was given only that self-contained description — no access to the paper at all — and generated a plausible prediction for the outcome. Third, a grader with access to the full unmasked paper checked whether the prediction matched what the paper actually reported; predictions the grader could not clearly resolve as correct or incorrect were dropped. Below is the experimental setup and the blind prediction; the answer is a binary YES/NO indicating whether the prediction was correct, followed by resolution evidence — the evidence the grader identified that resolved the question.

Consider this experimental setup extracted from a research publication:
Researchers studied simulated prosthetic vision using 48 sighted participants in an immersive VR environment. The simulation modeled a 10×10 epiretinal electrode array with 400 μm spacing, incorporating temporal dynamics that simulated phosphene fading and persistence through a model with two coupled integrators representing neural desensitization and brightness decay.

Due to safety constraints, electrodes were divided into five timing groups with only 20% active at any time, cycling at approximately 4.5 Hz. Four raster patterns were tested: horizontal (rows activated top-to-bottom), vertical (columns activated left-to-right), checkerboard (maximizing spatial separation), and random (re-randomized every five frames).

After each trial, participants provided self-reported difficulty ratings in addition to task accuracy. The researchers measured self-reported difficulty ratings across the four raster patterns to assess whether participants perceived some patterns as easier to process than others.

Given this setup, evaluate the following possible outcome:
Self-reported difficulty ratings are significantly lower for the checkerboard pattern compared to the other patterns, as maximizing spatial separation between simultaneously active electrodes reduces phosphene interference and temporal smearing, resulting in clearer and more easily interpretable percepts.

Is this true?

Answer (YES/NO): YES